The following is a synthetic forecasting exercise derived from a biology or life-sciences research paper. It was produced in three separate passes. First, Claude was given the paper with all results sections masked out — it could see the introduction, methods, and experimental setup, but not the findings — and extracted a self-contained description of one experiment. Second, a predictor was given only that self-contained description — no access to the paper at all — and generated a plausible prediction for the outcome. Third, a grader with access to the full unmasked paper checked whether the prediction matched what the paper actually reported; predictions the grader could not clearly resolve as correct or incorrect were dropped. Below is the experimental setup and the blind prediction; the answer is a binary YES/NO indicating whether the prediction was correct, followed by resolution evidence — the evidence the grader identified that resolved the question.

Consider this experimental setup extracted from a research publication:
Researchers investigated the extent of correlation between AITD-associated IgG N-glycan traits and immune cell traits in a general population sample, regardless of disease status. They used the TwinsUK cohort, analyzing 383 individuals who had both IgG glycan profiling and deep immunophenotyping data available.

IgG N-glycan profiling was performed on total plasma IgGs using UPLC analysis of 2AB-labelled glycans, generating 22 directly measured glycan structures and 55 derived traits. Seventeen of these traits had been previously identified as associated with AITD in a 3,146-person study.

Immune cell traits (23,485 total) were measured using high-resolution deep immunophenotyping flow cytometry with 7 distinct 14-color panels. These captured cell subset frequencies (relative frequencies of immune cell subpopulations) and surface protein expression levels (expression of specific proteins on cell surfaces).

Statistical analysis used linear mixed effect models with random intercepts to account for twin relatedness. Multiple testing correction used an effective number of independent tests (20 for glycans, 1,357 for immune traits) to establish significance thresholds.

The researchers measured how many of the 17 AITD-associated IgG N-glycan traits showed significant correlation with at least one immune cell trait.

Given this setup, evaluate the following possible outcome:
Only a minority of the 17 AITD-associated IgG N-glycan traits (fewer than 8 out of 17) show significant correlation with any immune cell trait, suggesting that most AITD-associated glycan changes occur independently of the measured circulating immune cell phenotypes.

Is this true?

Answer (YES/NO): YES